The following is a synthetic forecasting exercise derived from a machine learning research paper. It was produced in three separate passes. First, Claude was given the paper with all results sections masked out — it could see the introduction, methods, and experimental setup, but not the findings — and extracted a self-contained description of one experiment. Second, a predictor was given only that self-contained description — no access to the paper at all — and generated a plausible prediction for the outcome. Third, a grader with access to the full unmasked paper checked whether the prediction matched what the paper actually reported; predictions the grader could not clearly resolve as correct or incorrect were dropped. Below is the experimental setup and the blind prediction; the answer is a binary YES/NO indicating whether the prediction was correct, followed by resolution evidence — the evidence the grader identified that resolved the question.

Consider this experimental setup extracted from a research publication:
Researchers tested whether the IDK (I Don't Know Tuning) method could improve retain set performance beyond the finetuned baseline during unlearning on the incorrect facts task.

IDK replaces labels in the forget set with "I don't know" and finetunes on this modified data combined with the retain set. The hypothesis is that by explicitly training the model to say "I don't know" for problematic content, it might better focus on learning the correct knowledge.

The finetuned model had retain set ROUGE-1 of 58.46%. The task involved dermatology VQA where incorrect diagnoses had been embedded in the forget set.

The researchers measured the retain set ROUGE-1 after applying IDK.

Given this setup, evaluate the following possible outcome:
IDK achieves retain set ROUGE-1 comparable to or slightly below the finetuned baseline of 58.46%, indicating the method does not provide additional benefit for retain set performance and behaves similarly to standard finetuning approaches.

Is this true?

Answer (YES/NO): NO